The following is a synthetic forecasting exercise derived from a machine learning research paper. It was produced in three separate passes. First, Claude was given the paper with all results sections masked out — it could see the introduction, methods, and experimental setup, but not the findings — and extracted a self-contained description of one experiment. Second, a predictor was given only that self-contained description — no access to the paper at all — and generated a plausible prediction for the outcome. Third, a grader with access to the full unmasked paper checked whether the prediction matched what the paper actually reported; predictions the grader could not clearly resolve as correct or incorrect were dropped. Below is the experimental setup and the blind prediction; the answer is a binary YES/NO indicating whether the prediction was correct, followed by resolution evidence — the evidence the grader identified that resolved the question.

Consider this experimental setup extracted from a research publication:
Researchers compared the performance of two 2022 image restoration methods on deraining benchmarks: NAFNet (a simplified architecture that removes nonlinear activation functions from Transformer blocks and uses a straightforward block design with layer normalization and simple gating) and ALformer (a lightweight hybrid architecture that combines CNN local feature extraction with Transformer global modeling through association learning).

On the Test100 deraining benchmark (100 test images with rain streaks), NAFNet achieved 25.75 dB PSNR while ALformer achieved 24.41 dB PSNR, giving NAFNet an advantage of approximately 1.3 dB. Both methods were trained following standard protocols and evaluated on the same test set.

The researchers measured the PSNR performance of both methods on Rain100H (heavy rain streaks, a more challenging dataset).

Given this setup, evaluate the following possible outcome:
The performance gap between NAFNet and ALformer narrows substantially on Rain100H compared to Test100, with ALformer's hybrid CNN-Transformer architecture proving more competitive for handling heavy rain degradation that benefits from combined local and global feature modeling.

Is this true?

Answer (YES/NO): NO